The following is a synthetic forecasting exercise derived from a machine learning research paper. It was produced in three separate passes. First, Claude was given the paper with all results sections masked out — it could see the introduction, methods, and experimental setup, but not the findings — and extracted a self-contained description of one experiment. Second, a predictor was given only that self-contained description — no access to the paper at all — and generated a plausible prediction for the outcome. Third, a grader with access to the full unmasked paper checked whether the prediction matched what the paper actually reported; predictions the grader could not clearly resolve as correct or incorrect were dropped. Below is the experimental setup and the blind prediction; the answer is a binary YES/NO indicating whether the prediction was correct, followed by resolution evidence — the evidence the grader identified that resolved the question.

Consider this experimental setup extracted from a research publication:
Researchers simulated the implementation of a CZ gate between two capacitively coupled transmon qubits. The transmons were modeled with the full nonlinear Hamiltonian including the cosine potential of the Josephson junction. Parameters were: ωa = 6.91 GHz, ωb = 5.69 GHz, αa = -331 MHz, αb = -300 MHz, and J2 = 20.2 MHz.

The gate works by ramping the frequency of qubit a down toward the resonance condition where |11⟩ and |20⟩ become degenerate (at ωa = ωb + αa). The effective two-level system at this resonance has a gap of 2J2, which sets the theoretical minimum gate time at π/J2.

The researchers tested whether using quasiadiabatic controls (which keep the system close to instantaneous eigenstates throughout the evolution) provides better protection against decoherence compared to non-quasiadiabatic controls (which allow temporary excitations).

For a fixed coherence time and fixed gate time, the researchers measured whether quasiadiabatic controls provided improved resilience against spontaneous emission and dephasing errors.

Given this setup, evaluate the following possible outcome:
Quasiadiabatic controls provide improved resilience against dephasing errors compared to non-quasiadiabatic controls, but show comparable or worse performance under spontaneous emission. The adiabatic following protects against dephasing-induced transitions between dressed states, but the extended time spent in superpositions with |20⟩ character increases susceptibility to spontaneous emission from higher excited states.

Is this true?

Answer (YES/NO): NO